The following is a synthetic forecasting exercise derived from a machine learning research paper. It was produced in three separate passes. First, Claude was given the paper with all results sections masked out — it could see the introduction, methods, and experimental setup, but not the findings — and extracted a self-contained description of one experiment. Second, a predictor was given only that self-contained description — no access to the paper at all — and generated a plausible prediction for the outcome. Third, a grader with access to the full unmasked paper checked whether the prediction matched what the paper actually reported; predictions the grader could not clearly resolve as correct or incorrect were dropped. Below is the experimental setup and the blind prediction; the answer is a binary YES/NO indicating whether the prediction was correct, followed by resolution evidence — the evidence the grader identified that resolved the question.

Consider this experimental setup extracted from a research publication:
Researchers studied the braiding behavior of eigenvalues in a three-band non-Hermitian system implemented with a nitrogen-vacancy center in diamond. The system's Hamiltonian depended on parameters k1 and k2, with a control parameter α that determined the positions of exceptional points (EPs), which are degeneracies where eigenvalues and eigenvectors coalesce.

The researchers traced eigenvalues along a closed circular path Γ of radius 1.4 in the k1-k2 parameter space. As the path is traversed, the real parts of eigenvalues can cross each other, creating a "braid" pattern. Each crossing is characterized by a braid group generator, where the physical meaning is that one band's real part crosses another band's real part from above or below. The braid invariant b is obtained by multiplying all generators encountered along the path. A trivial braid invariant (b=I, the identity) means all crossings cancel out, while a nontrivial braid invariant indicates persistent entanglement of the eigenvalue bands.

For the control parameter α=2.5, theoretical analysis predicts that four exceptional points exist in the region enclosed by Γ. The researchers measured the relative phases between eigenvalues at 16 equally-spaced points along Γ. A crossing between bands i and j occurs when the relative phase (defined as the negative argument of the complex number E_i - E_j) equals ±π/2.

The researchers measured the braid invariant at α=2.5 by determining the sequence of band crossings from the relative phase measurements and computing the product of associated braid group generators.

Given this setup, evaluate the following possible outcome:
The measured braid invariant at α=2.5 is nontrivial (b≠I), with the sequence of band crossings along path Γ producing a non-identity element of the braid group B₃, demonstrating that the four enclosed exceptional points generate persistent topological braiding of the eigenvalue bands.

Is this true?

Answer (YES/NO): YES